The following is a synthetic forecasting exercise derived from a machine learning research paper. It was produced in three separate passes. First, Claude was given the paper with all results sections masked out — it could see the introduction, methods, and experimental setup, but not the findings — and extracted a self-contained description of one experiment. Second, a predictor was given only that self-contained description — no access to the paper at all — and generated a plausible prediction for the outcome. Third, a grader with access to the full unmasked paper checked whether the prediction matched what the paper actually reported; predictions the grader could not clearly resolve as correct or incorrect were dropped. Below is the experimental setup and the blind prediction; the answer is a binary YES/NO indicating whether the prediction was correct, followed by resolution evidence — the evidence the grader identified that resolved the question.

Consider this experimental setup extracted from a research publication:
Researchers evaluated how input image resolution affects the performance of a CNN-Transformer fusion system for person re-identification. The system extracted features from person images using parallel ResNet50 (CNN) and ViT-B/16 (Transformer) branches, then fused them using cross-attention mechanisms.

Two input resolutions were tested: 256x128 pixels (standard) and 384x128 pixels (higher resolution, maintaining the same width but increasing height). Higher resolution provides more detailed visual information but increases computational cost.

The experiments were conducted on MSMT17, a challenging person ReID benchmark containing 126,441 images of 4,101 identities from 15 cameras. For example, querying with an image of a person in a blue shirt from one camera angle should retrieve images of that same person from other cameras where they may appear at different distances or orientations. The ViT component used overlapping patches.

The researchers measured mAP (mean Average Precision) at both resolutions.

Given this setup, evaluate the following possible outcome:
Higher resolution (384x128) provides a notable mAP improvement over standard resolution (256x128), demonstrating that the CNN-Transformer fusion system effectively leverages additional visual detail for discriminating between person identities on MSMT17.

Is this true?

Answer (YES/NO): NO